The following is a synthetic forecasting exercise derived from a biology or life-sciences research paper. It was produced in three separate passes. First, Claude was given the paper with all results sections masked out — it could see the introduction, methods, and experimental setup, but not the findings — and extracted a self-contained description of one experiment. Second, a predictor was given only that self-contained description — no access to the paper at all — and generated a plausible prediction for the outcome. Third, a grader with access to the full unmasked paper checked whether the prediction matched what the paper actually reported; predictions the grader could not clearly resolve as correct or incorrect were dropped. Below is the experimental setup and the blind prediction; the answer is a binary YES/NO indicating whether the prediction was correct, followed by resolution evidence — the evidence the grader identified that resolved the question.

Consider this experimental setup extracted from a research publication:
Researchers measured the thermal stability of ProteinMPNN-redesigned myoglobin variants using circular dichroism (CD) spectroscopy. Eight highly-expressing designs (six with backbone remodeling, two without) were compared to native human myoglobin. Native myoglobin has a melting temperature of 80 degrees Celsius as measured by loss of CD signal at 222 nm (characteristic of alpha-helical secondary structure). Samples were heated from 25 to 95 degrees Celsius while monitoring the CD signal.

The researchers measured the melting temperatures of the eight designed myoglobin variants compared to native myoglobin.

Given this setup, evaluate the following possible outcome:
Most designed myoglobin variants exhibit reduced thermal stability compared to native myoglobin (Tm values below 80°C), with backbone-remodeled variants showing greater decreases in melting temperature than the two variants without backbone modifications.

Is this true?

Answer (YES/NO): NO